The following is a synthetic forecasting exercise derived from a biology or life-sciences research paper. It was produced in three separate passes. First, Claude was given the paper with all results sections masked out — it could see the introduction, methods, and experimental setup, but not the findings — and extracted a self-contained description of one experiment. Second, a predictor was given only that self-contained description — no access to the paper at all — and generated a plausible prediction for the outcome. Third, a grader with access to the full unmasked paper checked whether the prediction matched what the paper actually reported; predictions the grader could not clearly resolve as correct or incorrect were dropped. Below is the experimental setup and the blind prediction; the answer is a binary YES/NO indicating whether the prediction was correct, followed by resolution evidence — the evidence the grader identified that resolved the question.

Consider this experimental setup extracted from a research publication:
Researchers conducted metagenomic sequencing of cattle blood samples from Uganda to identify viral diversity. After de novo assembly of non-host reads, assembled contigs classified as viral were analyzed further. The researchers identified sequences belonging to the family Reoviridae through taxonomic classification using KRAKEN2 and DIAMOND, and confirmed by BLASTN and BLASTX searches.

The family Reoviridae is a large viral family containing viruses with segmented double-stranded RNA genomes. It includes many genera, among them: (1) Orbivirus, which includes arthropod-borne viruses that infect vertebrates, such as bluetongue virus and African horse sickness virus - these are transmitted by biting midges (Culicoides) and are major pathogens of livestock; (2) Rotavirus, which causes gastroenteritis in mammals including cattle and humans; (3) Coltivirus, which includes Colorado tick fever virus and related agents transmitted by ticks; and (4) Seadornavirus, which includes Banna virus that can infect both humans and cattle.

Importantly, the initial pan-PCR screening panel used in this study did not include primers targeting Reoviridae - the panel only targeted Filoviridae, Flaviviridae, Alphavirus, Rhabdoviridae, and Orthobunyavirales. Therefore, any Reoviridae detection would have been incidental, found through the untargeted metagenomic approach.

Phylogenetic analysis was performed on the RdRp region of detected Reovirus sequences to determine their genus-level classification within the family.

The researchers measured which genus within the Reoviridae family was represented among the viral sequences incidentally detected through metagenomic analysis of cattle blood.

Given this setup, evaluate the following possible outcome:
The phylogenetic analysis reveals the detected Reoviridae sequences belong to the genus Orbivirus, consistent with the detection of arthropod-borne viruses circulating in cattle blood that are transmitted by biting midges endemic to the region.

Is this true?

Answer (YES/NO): NO